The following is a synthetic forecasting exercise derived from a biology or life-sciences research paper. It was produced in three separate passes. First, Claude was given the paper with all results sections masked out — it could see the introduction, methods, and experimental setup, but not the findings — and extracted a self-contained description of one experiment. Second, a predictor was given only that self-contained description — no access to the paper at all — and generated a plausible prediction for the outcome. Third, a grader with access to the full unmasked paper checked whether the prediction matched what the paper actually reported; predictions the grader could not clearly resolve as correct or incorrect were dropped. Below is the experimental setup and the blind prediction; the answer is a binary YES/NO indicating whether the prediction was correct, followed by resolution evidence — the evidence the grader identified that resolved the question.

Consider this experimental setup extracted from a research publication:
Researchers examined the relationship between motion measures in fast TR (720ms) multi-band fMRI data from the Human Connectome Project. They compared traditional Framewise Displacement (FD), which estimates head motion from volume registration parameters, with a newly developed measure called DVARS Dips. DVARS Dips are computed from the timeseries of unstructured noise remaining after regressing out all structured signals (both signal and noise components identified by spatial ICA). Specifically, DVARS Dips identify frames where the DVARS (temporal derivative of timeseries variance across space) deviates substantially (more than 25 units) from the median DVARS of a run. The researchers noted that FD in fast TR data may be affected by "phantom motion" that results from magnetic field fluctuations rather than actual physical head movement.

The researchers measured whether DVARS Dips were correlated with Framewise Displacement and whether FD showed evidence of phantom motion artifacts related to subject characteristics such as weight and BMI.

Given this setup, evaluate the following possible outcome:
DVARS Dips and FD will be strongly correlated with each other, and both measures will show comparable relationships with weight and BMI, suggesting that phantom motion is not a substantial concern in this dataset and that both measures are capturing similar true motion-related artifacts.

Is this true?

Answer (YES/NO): NO